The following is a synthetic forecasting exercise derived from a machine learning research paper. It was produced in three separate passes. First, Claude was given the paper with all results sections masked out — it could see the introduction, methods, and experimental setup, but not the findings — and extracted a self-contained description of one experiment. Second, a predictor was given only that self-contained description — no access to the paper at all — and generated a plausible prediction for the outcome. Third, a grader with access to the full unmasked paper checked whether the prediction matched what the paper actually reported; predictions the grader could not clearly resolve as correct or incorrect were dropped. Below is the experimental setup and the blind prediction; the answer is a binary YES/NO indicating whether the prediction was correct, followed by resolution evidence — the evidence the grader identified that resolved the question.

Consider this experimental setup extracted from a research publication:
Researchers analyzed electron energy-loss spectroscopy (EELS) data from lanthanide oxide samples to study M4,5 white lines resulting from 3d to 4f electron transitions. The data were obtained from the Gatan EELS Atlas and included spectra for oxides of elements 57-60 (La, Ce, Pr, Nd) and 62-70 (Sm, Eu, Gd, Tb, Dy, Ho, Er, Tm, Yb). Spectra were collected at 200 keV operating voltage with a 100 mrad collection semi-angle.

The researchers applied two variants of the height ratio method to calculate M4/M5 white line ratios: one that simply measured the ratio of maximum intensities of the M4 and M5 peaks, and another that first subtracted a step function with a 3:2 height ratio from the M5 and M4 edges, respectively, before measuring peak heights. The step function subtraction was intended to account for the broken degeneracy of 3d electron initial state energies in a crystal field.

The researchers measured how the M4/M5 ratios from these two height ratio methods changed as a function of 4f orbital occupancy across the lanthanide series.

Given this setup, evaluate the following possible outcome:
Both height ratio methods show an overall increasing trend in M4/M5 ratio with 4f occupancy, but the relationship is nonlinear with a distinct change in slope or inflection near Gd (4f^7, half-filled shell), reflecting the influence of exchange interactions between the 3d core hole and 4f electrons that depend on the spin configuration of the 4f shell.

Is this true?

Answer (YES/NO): NO